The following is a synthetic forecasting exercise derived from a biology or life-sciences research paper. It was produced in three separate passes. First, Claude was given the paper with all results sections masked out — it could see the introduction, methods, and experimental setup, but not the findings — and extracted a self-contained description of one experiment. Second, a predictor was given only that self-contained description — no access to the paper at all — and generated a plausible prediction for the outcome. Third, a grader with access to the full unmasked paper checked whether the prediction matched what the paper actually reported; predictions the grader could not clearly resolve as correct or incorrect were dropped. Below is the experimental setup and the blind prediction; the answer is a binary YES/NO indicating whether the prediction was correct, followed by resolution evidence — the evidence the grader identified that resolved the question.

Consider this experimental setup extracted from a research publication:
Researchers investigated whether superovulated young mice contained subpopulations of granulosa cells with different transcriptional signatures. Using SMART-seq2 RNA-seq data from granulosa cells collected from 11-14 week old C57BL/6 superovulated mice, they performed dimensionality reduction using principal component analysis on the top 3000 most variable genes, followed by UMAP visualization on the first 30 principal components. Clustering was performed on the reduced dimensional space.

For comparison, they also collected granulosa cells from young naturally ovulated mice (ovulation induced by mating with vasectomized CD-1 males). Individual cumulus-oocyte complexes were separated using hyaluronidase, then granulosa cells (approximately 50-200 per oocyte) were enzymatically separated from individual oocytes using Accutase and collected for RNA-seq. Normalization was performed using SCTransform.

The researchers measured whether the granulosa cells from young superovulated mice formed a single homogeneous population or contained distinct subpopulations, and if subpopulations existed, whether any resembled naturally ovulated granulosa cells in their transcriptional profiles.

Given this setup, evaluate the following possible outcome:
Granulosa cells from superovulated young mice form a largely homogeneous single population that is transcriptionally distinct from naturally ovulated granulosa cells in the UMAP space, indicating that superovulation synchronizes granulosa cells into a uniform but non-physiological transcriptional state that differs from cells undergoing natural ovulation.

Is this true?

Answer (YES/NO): NO